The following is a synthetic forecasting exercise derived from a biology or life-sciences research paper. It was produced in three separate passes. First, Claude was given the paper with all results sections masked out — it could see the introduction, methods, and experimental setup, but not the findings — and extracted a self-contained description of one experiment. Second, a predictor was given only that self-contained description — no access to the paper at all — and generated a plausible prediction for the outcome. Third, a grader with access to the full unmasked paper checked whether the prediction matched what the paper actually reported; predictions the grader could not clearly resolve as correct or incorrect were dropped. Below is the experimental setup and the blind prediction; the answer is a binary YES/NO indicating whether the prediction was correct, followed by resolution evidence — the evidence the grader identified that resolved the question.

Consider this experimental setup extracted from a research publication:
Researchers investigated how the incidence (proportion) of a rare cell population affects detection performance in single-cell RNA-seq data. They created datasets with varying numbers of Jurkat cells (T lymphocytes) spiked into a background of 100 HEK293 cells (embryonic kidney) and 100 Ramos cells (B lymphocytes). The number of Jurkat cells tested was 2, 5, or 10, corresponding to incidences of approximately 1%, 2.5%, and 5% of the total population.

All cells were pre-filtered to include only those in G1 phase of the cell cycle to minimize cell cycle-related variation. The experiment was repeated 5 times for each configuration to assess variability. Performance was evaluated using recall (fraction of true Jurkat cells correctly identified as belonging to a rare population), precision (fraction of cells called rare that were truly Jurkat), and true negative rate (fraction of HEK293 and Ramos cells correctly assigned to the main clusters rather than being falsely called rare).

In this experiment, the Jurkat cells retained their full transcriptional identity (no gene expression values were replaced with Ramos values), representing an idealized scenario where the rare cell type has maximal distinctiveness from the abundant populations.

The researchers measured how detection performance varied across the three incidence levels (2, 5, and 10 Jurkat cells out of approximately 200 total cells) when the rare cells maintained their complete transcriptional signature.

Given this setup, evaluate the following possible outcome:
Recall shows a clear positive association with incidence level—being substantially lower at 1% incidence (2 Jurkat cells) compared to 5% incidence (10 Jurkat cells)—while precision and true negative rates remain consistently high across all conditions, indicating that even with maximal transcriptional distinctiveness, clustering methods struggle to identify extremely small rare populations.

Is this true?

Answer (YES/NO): NO